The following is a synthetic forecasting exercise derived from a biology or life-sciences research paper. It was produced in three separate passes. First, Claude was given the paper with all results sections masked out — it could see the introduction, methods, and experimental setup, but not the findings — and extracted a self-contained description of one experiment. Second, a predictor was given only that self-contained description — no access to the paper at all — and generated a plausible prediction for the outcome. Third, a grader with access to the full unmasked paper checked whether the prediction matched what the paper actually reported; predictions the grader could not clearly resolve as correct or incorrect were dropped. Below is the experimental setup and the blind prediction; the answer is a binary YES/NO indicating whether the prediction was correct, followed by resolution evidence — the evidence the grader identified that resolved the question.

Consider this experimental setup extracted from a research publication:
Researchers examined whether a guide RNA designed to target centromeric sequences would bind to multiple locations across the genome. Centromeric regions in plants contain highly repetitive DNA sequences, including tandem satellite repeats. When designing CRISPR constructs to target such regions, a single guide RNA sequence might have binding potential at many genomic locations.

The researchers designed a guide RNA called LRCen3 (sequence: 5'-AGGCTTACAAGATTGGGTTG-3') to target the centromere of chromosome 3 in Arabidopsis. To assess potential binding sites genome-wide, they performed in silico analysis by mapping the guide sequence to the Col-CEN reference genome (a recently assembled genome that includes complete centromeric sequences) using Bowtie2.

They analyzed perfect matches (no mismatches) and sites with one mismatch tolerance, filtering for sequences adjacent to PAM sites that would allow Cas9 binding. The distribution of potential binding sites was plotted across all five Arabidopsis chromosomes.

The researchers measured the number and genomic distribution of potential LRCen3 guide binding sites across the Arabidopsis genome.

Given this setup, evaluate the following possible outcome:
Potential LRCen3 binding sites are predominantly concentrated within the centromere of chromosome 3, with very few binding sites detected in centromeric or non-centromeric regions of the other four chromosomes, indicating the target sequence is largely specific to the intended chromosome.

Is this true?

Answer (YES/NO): NO